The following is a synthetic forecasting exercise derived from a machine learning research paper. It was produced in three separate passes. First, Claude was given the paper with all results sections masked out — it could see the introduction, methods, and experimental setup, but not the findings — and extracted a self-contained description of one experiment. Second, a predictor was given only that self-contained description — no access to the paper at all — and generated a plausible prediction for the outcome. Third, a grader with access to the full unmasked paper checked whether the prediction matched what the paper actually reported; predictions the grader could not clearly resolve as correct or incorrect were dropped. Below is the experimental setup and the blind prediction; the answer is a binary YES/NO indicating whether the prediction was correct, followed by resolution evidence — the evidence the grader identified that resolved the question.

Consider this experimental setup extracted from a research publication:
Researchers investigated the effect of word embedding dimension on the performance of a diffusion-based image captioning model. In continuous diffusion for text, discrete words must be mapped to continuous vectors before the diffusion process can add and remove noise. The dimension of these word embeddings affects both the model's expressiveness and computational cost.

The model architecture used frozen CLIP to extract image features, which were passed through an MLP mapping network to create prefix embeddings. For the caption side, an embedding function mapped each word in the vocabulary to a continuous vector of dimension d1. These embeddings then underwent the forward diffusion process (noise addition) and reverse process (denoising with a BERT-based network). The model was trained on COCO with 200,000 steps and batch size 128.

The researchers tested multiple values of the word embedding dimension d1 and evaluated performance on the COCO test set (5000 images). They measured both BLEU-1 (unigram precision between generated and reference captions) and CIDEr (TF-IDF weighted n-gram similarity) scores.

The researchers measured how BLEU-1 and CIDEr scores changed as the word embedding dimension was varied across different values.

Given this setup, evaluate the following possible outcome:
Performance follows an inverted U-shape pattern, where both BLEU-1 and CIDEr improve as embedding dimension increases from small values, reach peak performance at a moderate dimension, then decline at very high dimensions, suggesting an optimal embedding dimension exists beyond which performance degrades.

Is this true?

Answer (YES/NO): NO